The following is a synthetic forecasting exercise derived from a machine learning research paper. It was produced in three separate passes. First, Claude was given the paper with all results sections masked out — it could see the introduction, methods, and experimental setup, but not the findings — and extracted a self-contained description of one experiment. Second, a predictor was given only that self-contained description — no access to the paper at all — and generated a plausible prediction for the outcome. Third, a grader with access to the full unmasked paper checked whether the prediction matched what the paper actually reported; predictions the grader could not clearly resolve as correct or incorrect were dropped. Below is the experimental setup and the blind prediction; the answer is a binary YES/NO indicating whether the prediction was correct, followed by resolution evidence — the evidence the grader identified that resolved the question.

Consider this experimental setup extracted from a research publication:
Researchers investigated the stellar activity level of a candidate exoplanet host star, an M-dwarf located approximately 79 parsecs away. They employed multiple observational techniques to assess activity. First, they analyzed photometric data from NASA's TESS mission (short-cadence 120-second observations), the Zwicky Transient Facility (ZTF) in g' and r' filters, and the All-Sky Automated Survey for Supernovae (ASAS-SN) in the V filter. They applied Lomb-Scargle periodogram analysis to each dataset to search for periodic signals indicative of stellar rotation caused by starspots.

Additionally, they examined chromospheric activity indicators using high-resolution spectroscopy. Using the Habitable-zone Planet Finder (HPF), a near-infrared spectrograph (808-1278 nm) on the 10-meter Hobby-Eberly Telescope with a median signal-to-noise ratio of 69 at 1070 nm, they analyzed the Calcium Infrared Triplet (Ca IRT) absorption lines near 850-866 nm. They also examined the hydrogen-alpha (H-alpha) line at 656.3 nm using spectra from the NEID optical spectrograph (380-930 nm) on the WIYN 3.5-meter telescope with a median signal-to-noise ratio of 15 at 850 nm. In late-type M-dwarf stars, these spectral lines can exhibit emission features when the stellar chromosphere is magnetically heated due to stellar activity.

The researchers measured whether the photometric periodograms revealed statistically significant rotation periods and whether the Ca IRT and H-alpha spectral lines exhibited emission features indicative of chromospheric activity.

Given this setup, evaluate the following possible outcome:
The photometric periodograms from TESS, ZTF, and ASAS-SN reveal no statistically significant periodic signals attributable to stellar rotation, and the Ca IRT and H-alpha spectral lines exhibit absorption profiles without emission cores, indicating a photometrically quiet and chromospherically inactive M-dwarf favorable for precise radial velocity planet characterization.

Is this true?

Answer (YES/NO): YES